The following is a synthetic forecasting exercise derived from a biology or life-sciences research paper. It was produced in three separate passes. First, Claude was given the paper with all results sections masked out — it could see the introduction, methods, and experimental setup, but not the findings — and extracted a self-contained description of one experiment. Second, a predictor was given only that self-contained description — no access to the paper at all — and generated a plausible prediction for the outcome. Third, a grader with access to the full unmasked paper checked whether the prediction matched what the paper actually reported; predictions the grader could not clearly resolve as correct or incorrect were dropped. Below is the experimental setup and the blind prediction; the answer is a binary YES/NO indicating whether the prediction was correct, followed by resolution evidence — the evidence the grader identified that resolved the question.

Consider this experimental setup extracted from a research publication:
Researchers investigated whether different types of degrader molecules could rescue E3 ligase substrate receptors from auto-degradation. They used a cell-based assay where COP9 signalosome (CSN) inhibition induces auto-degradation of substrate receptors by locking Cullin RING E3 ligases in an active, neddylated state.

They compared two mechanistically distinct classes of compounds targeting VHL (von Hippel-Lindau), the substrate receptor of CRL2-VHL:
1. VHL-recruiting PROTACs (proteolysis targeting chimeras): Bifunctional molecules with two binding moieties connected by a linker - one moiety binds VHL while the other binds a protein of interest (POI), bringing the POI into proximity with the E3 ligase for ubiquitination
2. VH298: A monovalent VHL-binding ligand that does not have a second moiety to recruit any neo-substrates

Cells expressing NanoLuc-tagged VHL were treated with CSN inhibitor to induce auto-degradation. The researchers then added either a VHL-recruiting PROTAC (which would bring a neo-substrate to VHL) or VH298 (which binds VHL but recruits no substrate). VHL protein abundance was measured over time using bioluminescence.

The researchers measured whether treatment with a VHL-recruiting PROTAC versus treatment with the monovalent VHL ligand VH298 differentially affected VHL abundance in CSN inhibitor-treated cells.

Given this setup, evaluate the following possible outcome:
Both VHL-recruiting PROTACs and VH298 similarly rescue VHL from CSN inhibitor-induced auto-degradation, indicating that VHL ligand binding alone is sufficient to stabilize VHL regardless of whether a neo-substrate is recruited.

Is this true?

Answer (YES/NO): NO